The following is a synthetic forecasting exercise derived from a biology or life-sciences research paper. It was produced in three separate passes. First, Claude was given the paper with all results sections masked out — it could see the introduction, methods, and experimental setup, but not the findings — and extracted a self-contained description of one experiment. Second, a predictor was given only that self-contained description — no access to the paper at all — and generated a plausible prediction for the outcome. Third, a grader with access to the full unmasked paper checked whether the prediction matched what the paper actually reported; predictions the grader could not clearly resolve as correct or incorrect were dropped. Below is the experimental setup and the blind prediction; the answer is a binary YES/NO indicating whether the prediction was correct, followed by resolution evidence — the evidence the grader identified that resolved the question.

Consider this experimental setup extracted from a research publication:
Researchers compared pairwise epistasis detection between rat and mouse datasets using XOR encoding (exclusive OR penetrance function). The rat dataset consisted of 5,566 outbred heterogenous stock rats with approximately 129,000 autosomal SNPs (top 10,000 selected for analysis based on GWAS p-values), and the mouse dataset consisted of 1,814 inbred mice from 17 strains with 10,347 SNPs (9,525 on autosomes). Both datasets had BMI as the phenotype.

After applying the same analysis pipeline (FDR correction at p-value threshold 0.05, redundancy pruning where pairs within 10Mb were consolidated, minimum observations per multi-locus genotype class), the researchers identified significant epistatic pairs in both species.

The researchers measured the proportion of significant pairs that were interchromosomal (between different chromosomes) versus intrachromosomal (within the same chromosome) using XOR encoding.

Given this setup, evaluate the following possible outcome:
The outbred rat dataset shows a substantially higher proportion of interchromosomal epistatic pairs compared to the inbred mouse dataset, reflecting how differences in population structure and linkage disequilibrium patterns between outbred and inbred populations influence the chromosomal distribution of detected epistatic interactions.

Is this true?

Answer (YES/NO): NO